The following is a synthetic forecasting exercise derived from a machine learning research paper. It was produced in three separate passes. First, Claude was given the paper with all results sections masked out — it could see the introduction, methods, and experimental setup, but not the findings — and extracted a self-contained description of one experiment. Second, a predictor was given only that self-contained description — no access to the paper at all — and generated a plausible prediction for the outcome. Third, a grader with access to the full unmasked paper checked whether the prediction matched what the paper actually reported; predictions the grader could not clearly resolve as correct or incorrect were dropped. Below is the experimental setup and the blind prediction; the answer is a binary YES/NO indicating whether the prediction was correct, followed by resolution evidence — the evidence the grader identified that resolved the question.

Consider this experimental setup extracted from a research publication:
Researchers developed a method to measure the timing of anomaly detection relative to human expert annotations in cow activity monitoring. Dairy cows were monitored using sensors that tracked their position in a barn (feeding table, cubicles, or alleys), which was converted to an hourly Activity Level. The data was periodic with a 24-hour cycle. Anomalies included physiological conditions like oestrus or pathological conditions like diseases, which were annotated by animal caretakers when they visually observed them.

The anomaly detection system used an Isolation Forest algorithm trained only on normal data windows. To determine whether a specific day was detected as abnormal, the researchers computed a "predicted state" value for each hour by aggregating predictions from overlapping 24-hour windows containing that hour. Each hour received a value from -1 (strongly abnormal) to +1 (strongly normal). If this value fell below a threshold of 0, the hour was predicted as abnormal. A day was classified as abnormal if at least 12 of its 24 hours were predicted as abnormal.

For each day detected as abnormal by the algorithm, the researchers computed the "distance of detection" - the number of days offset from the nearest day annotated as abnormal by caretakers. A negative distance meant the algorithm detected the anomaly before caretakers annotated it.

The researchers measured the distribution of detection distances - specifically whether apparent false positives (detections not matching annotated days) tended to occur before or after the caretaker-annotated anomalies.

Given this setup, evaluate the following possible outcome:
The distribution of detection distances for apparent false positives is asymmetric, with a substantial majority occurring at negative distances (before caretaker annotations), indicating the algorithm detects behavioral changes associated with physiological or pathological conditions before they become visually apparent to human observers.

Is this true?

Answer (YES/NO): NO